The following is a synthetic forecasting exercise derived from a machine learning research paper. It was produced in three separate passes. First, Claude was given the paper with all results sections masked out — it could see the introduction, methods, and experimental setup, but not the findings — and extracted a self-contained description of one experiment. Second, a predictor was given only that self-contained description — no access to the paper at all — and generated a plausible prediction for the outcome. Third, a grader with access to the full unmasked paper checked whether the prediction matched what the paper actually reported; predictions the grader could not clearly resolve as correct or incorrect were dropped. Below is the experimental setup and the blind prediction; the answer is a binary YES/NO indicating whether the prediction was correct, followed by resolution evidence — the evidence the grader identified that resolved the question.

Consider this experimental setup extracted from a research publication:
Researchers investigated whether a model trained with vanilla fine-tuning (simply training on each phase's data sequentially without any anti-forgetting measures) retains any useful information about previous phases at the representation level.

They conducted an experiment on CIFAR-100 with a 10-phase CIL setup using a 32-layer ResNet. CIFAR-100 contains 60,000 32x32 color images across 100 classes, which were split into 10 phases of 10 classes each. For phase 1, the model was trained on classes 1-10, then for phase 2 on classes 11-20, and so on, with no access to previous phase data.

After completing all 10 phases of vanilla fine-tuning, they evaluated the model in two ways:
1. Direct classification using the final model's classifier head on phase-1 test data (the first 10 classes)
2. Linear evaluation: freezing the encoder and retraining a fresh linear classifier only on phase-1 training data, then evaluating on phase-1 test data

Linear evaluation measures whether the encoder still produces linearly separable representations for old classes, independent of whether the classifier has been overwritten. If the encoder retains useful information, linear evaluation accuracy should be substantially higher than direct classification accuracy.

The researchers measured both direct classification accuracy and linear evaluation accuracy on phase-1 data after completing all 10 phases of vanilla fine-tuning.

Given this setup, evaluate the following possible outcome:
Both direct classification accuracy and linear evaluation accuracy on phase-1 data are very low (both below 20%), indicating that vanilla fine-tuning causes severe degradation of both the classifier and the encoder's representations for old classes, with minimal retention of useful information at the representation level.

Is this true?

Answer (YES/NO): NO